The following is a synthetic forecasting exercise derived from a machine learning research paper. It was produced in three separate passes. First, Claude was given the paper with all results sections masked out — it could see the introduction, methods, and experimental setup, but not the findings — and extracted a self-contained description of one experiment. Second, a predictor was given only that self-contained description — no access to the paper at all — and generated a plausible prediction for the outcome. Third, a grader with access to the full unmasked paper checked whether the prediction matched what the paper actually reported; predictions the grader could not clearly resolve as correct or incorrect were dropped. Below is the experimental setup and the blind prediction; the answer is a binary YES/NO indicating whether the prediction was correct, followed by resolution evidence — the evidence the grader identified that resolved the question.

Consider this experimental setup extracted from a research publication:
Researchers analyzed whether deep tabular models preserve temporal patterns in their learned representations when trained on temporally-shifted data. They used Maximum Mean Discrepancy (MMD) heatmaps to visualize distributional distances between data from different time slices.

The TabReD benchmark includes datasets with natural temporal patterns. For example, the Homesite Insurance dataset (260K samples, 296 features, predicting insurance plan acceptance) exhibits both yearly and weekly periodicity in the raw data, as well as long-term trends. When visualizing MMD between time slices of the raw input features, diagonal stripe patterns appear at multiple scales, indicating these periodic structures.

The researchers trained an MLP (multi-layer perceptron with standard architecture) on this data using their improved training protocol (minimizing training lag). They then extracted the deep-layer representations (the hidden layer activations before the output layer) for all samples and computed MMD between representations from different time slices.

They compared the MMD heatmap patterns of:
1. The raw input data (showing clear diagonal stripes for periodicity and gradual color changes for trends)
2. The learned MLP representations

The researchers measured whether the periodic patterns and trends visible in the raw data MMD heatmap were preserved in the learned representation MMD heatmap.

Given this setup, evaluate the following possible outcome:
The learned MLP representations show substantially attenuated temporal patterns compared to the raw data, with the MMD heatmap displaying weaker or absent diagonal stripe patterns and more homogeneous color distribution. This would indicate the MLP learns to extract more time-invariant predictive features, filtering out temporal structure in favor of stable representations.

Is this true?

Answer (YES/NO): YES